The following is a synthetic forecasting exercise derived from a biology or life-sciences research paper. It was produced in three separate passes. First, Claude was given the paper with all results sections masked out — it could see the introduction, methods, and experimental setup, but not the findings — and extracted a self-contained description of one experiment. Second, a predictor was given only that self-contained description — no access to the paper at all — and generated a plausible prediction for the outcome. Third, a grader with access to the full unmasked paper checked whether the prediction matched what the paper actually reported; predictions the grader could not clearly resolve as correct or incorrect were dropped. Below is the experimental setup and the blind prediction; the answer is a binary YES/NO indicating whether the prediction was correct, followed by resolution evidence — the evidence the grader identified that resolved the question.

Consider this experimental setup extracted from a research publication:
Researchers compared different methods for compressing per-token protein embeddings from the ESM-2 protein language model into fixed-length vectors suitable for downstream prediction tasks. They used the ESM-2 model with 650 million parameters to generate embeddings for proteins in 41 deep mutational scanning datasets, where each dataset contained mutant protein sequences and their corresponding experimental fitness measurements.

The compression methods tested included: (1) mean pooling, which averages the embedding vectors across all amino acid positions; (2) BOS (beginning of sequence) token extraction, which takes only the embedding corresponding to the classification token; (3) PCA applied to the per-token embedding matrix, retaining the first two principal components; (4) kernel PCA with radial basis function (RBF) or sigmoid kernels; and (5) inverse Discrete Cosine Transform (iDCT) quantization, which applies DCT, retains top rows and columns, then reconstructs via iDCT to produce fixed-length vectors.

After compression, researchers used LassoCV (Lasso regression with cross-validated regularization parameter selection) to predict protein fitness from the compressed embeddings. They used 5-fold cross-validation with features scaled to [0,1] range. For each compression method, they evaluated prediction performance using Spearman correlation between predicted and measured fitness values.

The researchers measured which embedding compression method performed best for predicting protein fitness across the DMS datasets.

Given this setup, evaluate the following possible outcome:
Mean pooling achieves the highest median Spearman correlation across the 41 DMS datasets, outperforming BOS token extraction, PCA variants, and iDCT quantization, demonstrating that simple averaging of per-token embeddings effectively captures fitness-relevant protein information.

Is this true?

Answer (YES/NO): NO